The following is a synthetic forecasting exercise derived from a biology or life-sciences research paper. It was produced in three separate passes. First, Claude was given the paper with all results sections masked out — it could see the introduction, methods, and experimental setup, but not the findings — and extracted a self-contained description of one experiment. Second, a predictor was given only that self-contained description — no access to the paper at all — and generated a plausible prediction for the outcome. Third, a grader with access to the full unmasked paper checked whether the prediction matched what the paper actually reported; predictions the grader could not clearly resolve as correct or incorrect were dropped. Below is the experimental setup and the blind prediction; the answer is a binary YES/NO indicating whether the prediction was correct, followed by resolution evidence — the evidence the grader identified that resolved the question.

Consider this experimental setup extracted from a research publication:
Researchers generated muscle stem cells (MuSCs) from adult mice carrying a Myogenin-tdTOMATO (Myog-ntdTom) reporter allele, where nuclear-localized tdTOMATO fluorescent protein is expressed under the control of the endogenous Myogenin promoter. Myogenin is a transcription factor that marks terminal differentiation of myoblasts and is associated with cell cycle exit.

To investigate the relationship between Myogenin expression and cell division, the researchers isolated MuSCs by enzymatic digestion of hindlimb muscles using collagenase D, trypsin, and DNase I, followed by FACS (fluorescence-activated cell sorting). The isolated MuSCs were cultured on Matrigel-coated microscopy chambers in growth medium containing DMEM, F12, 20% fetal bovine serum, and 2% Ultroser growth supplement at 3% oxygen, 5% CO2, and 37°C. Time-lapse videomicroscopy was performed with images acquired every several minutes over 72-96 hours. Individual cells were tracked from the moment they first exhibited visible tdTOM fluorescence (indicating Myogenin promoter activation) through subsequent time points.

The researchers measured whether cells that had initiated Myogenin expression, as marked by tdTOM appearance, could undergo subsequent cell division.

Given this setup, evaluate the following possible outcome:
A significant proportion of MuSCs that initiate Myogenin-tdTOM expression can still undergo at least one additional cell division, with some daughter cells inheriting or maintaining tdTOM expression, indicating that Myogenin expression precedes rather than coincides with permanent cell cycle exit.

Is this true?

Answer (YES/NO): YES